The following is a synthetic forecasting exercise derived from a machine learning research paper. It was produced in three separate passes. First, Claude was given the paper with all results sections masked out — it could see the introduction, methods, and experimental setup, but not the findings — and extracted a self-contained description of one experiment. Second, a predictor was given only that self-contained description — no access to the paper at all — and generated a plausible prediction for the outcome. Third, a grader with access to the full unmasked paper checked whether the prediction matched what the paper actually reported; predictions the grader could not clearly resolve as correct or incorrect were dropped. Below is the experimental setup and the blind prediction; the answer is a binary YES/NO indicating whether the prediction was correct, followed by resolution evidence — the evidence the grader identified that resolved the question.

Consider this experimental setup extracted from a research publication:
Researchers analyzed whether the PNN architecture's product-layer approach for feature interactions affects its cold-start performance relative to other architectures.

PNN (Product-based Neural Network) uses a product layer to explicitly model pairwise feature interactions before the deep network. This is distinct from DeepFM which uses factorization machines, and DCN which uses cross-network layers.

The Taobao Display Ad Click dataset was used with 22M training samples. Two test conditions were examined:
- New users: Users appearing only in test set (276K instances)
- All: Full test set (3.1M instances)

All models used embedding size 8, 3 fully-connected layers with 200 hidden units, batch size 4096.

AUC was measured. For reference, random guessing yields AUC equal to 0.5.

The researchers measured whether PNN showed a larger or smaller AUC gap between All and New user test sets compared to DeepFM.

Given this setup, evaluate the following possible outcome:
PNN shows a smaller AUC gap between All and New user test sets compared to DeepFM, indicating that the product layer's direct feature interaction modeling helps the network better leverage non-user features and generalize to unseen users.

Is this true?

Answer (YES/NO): NO